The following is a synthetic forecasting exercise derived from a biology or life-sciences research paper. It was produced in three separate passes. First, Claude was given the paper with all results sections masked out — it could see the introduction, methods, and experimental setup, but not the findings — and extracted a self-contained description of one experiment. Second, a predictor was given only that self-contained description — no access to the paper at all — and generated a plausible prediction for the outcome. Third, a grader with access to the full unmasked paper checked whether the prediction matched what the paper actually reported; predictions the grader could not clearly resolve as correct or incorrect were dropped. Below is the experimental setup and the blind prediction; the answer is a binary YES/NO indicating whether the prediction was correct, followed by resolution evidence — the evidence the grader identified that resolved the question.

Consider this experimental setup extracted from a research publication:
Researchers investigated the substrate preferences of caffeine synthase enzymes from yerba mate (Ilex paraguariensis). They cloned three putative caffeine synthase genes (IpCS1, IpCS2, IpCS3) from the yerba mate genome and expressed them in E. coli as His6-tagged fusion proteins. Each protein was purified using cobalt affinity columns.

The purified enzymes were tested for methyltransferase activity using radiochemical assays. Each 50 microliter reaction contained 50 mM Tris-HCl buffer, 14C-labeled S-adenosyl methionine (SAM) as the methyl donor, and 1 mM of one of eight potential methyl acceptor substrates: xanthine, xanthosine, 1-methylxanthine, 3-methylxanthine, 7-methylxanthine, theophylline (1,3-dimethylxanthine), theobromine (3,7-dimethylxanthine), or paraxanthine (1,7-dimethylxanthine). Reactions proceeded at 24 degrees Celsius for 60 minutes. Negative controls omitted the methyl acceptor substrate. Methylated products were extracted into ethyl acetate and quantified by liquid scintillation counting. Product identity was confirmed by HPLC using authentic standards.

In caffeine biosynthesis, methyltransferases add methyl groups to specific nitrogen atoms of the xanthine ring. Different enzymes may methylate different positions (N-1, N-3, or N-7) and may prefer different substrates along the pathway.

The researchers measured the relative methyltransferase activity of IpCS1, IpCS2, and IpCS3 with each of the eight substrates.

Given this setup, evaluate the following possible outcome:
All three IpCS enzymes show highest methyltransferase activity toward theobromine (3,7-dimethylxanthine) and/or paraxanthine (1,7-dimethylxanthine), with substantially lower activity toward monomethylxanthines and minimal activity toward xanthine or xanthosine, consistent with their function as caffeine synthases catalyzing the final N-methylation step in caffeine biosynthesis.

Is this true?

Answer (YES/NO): NO